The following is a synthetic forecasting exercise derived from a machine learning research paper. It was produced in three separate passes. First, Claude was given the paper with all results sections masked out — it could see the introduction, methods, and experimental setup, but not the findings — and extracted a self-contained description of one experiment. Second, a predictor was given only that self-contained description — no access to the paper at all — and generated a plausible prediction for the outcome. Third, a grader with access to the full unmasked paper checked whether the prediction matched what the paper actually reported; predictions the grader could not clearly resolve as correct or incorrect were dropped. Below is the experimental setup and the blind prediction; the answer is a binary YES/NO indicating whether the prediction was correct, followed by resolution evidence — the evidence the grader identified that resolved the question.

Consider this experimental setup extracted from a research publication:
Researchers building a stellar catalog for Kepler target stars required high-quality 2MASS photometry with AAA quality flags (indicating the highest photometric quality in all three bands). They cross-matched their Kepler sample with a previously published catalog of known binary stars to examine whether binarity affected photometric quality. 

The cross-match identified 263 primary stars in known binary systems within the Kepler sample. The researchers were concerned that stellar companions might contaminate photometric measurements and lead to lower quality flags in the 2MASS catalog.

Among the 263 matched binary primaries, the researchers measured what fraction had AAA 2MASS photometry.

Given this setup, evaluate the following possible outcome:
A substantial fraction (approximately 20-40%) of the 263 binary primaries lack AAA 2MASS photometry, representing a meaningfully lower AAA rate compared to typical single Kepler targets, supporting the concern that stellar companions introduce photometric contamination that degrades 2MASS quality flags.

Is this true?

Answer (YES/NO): NO